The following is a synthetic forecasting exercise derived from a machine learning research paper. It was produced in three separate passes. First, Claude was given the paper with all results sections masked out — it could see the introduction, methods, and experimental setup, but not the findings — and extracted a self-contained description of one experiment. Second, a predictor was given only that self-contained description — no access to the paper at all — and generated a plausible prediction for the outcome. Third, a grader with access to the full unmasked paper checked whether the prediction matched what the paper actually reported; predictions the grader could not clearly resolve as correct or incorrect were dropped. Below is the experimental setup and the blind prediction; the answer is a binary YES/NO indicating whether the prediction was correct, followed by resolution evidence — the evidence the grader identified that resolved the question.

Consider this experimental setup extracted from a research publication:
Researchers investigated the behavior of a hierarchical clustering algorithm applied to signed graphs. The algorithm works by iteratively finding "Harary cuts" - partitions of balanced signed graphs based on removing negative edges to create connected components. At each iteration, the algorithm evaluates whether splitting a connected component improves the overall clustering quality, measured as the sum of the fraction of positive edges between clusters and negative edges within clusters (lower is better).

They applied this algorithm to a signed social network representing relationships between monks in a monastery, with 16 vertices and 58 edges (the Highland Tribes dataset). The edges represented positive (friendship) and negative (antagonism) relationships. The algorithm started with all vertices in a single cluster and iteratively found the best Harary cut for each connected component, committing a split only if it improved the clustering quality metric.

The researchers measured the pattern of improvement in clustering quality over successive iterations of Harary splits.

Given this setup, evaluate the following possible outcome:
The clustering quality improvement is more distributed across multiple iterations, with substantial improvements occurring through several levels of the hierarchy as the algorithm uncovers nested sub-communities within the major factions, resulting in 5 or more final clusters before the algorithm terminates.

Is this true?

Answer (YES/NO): NO